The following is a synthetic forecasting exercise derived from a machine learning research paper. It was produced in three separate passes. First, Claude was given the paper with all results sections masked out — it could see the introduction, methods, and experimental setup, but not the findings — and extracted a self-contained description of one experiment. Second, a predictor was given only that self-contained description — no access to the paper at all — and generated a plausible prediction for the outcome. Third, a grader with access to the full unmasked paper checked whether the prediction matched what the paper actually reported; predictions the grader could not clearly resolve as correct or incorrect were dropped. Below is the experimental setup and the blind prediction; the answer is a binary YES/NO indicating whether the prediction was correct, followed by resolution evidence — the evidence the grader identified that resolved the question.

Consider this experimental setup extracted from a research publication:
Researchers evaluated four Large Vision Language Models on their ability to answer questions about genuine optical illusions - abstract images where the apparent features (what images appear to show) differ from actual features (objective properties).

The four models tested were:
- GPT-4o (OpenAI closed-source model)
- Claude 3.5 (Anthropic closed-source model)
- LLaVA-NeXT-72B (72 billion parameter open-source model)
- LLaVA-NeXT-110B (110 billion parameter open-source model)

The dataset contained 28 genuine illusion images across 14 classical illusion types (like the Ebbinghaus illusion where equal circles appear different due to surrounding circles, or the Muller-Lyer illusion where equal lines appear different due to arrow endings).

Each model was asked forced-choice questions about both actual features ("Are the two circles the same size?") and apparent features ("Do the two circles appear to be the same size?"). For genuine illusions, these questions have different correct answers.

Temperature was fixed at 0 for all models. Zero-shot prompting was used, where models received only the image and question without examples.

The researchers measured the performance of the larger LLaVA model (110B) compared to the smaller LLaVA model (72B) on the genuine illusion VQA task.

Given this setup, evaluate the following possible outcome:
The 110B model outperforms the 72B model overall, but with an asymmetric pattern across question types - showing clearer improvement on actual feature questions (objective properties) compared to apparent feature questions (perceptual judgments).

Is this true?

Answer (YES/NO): NO